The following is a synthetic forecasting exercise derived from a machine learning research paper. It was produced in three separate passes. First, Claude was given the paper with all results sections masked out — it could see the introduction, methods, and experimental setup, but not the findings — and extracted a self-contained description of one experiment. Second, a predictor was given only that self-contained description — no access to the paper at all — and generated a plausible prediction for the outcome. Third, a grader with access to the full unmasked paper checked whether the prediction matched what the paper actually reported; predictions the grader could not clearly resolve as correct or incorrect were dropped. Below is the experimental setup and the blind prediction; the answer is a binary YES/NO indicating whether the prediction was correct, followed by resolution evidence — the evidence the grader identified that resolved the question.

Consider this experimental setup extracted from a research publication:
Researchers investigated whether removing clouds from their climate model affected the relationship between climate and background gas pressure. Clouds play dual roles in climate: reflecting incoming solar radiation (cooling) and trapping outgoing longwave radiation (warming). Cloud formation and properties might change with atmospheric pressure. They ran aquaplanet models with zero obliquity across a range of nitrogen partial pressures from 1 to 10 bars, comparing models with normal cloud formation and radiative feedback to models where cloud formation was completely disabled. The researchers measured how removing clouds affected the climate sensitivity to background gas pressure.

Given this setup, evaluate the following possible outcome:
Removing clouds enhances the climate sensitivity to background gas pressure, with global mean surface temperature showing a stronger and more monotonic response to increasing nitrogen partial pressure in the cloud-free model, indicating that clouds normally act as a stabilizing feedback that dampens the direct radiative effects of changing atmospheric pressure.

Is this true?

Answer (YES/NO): NO